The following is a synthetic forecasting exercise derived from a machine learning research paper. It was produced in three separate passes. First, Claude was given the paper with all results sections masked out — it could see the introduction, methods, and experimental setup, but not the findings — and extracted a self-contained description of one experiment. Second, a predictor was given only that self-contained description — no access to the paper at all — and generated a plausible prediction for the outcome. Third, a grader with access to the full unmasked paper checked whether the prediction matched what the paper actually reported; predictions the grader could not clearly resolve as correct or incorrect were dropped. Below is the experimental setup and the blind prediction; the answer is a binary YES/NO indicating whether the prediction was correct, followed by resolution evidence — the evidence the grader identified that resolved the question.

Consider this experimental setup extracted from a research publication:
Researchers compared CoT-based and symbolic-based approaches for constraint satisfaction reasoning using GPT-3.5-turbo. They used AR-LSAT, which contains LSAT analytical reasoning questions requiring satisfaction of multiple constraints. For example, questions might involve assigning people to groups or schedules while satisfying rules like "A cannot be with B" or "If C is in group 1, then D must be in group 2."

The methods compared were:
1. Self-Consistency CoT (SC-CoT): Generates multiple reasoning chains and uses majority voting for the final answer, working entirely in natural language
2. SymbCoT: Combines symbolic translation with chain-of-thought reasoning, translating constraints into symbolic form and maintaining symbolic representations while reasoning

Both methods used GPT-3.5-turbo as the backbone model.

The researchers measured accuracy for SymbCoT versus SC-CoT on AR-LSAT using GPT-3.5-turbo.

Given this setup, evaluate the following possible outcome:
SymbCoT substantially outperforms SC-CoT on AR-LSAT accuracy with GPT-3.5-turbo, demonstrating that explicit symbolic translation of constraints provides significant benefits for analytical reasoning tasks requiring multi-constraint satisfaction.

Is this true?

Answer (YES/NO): NO